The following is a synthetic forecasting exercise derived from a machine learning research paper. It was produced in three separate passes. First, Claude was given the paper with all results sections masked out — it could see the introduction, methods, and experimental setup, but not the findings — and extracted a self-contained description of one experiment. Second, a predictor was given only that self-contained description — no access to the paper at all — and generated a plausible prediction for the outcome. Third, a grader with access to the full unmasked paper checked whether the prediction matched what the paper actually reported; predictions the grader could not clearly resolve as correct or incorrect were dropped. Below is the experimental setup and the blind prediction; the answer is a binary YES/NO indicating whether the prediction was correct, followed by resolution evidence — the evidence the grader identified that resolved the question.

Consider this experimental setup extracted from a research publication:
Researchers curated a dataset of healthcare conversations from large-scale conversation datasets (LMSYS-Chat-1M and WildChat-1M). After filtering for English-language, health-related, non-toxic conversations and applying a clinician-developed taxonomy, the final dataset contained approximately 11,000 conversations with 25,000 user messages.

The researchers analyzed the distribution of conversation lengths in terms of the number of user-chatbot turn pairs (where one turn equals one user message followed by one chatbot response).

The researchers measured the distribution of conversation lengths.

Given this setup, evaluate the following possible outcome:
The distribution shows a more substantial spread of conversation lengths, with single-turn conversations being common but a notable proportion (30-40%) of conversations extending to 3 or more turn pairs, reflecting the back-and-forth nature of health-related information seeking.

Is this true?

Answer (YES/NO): NO